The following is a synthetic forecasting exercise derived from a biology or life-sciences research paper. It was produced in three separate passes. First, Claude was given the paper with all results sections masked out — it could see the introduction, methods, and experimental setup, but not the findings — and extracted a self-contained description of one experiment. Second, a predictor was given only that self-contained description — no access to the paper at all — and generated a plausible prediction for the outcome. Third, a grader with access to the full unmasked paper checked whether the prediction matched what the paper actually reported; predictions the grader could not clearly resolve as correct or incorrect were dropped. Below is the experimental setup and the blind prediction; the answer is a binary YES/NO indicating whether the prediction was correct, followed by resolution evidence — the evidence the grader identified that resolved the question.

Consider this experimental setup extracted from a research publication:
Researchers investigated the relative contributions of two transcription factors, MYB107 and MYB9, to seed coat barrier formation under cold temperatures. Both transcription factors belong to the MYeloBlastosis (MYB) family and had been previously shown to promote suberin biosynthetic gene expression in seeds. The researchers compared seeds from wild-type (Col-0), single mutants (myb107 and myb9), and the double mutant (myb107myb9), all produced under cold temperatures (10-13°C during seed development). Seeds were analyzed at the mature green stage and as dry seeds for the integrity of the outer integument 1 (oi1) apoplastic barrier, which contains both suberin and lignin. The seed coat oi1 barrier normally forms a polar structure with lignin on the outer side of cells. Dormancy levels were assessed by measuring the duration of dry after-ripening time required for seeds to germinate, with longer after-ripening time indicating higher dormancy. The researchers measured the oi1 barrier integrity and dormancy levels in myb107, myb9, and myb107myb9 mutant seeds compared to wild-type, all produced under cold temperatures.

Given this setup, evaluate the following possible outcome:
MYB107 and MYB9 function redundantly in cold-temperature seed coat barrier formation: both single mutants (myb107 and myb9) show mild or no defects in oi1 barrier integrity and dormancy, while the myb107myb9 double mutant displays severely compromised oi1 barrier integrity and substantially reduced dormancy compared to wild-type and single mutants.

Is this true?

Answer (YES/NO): NO